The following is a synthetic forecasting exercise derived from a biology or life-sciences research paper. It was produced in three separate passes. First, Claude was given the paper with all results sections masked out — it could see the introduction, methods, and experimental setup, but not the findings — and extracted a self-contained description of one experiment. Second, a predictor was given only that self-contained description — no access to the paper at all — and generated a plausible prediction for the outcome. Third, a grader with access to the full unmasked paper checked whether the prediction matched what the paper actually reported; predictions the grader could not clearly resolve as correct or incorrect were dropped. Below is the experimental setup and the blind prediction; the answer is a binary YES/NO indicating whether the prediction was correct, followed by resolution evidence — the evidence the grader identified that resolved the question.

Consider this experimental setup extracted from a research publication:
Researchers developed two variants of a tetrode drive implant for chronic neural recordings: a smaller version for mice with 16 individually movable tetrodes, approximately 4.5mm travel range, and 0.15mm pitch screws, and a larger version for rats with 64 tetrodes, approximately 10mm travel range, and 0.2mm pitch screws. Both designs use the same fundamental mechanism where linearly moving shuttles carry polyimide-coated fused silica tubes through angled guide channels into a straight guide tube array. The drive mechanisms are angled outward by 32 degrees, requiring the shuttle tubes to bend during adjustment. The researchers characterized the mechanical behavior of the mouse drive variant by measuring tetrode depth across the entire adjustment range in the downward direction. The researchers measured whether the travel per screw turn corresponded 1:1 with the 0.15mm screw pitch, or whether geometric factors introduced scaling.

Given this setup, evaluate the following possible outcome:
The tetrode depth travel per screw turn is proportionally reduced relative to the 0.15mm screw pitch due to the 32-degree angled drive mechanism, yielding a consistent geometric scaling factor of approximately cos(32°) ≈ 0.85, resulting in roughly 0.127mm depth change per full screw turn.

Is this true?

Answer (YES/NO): NO